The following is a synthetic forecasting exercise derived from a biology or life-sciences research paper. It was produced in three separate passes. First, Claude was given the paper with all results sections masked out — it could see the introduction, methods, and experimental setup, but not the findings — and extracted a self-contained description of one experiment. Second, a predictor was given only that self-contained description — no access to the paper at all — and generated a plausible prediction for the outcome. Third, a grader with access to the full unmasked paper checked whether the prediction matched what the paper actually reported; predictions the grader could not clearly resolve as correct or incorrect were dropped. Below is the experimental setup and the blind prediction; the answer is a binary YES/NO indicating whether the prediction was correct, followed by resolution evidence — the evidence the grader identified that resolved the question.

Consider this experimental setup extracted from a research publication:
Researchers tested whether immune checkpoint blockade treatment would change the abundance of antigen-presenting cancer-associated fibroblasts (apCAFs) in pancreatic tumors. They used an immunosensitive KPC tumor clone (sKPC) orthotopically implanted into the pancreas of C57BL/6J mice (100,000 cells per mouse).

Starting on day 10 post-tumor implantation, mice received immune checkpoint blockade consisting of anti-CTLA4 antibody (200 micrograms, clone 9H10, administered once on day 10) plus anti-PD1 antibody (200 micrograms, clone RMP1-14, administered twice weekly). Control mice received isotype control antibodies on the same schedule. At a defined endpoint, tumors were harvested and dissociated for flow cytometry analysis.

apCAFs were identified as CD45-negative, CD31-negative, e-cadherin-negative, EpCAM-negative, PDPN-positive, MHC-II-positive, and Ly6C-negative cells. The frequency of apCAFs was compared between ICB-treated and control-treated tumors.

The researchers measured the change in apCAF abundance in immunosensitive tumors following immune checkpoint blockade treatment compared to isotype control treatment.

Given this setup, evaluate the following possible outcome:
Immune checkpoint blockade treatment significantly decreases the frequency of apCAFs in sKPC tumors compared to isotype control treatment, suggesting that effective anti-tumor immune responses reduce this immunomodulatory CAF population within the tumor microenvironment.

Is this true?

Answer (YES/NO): NO